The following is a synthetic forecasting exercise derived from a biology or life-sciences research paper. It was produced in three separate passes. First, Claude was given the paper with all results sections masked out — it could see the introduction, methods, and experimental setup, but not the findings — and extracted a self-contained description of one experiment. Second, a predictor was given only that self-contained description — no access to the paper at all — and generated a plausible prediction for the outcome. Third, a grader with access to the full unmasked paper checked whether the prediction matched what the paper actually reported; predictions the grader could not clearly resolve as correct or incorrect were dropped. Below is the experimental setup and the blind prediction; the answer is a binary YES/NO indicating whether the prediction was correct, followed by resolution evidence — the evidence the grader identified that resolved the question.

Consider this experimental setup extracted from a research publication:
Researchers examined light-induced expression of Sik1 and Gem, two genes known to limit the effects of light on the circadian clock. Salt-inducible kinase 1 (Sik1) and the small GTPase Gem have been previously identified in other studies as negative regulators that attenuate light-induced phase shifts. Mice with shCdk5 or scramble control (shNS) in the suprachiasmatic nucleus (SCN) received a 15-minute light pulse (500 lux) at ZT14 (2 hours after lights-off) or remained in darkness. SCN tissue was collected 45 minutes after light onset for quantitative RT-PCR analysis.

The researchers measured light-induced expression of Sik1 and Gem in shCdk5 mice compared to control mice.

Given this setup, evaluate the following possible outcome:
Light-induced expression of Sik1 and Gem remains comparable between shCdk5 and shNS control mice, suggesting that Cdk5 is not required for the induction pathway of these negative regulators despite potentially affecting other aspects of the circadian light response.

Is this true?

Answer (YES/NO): NO